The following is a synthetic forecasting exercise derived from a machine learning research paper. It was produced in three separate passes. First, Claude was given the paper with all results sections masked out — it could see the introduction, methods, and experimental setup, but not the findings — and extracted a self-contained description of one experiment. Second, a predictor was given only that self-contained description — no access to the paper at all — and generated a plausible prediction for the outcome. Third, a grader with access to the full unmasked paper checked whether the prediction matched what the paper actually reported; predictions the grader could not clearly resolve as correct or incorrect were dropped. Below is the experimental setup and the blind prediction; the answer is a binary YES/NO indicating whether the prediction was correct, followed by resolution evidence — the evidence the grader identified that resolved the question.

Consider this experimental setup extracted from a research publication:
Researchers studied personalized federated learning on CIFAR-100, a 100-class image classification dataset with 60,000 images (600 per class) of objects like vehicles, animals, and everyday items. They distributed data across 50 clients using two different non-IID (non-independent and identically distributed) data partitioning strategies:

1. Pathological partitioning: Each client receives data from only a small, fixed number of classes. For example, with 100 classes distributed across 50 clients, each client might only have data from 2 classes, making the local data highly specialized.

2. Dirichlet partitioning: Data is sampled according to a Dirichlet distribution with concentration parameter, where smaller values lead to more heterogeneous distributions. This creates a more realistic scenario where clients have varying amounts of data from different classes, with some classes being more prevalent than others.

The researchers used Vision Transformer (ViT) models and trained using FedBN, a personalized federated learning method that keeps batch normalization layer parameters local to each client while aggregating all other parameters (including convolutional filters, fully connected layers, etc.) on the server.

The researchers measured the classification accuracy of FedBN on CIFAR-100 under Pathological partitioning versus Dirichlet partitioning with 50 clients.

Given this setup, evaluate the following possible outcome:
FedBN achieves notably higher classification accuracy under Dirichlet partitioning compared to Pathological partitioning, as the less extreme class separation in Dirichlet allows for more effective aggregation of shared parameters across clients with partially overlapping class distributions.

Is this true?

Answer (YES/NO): NO